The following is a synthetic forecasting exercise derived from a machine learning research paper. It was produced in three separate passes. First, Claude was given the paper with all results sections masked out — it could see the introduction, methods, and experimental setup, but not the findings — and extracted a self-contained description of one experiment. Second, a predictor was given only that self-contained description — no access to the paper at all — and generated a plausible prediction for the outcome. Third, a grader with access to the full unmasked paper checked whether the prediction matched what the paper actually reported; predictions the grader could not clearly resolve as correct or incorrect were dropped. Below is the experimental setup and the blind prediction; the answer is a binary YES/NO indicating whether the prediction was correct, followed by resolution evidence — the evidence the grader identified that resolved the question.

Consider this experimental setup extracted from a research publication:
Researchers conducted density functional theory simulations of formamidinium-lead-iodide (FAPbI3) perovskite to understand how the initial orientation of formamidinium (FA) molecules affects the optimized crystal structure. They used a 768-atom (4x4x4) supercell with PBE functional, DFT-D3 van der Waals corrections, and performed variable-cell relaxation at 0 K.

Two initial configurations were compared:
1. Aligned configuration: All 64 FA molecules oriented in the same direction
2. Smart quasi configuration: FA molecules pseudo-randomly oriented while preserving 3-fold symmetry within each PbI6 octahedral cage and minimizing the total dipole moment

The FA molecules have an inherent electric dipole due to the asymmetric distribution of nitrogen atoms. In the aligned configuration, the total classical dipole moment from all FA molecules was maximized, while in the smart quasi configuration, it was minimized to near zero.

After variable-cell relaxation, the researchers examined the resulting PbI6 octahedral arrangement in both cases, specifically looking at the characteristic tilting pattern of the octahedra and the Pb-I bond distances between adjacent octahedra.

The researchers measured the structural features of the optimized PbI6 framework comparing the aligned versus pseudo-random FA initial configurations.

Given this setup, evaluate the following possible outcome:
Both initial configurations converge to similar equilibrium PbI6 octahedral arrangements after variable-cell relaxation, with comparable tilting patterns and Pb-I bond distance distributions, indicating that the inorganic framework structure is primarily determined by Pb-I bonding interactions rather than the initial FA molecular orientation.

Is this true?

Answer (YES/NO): NO